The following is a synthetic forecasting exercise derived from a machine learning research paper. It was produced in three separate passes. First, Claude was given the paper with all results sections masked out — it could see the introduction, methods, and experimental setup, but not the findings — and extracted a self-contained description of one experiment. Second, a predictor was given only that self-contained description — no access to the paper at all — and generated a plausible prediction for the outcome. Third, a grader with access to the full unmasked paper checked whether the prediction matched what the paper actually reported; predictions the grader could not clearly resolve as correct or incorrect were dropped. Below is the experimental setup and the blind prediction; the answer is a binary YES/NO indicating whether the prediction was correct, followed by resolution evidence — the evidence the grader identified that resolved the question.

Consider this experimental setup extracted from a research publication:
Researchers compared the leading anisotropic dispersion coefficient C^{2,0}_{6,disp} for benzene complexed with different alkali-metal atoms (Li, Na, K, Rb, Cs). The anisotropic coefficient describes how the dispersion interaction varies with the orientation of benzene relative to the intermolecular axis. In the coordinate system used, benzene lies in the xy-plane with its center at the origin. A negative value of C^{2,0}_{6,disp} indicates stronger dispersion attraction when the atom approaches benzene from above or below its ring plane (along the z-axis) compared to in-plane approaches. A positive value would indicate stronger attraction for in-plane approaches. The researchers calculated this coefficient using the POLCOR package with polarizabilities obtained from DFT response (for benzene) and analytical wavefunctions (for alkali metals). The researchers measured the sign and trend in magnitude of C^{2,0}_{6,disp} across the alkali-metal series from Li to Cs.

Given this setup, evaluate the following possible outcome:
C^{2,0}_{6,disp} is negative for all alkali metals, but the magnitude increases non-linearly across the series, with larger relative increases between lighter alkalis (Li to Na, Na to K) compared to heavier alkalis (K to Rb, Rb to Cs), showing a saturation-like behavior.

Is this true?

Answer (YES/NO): NO